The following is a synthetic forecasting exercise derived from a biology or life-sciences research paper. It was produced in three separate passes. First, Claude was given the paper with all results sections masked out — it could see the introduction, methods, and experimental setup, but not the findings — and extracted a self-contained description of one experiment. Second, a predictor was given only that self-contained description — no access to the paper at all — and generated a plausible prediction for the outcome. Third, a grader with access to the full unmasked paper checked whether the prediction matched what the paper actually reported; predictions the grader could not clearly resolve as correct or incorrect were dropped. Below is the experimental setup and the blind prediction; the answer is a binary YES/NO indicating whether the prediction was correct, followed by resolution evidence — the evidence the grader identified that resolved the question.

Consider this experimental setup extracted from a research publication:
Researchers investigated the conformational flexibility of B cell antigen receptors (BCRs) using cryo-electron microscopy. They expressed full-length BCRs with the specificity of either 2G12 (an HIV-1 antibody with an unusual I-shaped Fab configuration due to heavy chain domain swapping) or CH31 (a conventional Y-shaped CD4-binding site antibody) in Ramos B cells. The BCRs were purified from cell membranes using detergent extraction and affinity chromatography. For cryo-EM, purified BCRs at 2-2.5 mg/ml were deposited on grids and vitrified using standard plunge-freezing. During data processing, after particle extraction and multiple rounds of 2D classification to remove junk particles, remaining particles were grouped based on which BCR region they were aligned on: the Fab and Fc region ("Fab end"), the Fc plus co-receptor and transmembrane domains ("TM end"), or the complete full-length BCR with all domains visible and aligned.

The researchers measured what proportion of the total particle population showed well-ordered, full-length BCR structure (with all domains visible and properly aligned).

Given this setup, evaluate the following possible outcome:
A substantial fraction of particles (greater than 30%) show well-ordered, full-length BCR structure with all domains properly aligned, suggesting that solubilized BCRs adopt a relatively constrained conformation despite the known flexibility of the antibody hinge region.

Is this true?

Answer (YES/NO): NO